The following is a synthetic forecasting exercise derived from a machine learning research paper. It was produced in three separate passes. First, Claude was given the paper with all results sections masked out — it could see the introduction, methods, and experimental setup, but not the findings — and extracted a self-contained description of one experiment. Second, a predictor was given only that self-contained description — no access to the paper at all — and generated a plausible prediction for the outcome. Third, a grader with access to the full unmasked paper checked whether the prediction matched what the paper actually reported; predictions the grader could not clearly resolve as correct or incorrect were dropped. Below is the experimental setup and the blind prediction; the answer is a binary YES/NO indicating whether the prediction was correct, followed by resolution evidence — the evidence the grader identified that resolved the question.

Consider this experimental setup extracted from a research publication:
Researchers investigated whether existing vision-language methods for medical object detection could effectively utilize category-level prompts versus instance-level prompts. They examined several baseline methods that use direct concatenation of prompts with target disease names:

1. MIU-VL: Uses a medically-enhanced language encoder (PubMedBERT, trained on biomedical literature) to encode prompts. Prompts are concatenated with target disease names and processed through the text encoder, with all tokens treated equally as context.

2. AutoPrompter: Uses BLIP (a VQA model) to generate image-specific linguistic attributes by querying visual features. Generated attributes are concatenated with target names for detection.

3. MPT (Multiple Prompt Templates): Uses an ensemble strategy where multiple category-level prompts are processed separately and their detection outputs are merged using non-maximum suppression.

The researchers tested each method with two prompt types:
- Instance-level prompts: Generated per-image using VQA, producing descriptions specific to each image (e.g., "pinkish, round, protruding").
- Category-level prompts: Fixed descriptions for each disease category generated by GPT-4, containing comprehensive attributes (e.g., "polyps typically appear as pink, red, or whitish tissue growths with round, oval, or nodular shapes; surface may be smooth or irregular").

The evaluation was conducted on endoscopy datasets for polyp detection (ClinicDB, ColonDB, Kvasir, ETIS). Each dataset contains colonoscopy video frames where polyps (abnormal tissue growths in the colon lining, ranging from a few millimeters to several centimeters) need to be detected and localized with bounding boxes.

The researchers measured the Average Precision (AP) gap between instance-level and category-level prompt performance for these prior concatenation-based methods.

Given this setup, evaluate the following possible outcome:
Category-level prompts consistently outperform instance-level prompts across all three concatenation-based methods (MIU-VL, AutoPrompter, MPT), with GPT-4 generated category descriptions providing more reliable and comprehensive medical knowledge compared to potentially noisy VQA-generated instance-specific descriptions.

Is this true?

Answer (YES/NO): NO